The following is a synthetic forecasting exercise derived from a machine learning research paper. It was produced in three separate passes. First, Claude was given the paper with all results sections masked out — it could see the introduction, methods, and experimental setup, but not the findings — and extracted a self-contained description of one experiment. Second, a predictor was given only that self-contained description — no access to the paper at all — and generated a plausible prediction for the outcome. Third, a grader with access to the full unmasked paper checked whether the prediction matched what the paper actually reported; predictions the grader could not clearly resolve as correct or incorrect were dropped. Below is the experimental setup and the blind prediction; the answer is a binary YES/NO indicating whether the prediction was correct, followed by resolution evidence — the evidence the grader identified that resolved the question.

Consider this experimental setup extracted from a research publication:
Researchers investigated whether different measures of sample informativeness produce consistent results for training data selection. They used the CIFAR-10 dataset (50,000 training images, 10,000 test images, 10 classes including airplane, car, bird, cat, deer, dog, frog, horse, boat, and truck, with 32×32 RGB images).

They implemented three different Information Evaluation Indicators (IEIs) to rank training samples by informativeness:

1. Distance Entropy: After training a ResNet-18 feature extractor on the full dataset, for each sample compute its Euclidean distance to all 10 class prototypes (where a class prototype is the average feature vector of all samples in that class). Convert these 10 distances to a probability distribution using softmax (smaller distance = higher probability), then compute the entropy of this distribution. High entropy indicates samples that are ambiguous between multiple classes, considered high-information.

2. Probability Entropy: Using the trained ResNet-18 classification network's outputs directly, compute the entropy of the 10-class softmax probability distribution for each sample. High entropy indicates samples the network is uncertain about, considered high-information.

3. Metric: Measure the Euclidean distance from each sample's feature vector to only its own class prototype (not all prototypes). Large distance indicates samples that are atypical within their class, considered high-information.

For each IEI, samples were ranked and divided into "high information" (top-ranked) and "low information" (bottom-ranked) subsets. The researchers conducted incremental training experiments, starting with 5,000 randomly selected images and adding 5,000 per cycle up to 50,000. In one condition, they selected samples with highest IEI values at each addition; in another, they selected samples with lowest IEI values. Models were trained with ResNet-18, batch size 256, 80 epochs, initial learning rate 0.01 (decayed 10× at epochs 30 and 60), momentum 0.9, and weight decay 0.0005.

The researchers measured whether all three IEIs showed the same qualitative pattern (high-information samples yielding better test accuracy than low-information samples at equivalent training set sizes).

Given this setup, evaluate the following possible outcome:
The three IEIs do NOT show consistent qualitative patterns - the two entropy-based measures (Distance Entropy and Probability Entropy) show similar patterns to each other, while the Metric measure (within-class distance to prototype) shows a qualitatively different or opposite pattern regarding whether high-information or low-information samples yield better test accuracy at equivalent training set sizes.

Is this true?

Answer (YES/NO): NO